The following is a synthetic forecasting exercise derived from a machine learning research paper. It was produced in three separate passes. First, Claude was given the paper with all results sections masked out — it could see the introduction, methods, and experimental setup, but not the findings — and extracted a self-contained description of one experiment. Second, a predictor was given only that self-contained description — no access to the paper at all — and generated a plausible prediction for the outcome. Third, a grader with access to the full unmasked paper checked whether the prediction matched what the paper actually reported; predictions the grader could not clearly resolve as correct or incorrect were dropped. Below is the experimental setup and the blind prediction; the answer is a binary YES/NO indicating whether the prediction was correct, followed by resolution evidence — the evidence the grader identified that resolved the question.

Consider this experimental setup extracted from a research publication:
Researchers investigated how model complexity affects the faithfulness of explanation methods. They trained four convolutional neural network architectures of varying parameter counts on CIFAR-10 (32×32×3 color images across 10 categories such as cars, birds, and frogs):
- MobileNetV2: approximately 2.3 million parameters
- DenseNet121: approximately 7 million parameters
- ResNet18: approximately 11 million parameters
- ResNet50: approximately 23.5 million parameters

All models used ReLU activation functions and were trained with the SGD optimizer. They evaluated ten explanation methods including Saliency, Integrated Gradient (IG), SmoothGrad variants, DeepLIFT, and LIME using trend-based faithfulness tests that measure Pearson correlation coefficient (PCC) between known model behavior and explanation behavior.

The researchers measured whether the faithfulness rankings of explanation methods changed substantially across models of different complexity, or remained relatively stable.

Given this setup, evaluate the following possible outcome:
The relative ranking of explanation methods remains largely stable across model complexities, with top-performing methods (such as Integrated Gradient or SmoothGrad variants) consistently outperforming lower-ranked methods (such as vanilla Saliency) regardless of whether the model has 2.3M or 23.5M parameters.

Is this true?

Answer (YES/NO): YES